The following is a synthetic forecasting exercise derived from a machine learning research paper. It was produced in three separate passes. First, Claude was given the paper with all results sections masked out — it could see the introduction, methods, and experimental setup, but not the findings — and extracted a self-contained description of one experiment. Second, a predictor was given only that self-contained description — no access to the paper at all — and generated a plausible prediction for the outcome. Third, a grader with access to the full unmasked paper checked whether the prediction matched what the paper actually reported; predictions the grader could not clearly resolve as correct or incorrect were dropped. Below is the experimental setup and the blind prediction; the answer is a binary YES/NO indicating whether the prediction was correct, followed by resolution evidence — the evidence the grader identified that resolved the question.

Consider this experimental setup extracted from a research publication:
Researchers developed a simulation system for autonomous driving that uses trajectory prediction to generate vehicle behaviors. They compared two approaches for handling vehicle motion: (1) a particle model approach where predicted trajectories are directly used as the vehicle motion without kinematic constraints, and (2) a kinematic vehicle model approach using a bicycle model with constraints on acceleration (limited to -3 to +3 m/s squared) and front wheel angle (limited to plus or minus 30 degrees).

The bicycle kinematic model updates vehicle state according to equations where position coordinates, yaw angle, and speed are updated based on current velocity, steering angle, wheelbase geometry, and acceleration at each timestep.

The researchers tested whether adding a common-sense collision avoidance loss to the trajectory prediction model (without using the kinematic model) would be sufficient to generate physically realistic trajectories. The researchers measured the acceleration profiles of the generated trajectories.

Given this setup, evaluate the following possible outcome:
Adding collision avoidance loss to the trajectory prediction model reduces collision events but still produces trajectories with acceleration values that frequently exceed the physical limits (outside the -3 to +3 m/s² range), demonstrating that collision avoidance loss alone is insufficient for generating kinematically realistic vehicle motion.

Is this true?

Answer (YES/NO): NO